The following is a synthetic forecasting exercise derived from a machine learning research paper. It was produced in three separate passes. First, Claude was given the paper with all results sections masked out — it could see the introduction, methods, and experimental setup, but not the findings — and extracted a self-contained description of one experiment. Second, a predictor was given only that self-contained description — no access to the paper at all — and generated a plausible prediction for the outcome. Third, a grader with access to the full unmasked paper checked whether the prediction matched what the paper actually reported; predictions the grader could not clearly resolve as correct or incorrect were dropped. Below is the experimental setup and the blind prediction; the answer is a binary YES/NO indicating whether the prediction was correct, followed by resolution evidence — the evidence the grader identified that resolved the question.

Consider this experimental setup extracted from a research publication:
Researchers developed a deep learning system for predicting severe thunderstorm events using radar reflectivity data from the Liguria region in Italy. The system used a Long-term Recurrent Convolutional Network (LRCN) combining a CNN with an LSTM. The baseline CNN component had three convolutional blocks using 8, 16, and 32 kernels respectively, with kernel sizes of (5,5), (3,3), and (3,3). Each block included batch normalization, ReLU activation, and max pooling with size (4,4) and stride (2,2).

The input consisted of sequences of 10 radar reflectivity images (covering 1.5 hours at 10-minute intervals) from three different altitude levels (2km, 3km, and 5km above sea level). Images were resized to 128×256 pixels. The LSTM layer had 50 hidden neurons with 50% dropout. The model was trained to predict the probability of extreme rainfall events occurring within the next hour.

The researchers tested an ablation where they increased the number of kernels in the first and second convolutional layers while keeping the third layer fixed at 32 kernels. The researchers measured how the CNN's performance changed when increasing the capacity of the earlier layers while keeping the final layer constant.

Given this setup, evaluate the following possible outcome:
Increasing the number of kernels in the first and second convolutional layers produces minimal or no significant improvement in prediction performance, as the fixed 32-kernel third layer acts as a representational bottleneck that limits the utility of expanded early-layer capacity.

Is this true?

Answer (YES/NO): YES